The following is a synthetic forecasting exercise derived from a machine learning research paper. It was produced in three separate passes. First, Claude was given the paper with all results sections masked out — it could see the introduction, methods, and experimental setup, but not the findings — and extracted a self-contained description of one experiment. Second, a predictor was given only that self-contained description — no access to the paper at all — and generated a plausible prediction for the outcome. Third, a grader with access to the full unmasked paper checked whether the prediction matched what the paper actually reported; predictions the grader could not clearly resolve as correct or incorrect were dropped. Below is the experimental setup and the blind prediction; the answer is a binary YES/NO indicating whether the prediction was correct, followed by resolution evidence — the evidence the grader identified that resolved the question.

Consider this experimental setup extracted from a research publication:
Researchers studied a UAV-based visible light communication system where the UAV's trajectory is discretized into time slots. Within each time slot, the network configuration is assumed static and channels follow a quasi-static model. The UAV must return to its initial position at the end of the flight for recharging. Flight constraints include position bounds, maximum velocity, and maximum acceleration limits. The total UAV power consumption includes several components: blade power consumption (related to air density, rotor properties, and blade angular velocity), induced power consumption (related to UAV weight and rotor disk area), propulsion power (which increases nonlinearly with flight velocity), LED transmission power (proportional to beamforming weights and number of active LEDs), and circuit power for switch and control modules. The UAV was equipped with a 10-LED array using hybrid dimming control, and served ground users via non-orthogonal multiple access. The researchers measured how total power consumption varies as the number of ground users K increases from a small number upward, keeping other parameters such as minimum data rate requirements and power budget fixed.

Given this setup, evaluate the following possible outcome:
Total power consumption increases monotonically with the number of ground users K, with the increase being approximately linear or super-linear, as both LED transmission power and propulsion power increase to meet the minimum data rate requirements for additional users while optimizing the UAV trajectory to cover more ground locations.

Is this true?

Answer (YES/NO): NO